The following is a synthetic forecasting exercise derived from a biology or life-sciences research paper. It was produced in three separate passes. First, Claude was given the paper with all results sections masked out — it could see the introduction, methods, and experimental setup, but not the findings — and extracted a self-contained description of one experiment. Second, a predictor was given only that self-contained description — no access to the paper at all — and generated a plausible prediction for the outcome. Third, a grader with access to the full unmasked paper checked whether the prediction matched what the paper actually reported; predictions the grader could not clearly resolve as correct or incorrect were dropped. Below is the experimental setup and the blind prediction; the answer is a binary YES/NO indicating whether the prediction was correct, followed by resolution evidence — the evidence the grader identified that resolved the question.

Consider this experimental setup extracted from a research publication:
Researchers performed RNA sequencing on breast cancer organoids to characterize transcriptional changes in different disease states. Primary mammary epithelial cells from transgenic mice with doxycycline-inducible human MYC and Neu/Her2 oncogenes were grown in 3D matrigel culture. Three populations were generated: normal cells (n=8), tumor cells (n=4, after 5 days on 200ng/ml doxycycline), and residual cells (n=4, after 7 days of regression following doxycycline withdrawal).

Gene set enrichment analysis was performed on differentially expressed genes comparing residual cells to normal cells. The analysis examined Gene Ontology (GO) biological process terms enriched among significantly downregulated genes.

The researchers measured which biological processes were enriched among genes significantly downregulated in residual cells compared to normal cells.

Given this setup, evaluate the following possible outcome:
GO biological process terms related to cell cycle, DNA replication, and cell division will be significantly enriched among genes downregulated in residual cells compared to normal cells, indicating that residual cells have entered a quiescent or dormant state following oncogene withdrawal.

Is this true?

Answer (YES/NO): YES